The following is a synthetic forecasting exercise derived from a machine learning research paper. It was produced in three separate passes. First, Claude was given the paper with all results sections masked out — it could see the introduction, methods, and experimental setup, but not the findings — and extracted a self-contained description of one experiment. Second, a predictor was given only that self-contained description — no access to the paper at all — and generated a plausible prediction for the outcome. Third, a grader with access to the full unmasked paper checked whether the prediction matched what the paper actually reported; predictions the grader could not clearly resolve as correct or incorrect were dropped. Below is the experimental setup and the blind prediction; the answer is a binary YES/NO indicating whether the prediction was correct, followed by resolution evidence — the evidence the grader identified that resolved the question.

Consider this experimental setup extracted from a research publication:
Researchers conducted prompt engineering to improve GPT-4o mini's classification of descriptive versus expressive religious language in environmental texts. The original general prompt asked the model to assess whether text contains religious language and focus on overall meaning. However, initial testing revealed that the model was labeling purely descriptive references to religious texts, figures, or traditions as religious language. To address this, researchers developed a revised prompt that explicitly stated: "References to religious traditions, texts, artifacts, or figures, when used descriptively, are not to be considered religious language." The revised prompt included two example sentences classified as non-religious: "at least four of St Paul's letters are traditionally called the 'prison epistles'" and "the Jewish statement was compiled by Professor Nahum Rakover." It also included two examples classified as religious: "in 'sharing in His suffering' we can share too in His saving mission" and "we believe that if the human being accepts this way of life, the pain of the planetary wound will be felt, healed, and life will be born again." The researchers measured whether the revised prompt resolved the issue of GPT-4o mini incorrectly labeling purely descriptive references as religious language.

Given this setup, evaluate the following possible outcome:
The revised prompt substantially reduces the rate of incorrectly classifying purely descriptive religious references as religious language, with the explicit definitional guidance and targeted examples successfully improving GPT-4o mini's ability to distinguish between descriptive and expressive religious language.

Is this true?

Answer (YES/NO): YES